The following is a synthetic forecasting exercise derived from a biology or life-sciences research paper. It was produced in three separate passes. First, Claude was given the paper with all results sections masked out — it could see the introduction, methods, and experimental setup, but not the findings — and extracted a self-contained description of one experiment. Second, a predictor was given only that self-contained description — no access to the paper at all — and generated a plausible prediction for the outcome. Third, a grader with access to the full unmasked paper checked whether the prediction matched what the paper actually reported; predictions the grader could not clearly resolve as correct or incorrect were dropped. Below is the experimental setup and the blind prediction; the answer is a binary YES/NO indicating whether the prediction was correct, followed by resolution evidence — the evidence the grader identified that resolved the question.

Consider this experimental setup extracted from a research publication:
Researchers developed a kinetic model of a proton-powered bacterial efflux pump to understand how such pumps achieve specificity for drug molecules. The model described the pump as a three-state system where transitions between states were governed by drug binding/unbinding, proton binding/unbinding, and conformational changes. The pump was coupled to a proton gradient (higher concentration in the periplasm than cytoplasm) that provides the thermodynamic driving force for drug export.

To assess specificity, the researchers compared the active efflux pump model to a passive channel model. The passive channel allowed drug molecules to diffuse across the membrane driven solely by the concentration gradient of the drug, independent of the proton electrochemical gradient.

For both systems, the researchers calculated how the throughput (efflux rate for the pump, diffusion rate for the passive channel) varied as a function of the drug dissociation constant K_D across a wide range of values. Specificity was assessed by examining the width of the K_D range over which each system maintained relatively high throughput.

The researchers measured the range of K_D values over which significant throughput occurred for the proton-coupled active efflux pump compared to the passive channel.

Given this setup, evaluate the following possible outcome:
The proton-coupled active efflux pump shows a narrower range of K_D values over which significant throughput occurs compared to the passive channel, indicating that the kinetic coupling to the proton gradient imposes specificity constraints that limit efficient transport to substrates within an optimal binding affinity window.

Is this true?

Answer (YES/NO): YES